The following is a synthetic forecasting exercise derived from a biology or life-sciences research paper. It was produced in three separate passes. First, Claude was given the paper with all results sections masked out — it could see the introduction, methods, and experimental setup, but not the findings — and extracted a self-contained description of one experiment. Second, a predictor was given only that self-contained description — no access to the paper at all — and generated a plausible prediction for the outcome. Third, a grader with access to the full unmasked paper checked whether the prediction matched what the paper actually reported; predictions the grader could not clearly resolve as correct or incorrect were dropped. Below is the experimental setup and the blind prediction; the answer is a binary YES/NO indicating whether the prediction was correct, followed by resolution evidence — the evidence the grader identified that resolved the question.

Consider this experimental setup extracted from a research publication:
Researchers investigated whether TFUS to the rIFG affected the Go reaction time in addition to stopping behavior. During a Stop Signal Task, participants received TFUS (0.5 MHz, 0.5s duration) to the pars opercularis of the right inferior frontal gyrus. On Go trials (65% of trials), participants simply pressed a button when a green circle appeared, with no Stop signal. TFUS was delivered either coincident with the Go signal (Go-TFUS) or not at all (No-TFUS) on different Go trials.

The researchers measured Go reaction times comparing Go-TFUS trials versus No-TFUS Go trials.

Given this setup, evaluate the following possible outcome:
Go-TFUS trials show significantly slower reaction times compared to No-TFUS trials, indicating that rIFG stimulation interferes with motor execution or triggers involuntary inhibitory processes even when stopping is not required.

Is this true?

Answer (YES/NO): NO